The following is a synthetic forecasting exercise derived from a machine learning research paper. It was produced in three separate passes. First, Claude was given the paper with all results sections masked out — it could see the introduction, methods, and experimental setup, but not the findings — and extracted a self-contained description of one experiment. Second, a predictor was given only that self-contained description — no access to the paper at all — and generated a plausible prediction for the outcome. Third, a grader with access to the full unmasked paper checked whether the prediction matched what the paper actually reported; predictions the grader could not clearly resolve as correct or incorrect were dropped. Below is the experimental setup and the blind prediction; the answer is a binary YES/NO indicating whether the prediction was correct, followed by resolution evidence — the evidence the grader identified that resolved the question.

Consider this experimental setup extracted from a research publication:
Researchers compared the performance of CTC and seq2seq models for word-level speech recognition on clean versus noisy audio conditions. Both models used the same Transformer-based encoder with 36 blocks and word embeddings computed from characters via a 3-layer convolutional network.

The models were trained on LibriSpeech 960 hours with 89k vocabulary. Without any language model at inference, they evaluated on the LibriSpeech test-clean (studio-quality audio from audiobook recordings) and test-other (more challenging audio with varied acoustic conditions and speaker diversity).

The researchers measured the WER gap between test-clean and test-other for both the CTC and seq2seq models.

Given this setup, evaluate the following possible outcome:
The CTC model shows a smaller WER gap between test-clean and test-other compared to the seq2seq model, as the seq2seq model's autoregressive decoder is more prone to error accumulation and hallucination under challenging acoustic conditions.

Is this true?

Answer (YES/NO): NO